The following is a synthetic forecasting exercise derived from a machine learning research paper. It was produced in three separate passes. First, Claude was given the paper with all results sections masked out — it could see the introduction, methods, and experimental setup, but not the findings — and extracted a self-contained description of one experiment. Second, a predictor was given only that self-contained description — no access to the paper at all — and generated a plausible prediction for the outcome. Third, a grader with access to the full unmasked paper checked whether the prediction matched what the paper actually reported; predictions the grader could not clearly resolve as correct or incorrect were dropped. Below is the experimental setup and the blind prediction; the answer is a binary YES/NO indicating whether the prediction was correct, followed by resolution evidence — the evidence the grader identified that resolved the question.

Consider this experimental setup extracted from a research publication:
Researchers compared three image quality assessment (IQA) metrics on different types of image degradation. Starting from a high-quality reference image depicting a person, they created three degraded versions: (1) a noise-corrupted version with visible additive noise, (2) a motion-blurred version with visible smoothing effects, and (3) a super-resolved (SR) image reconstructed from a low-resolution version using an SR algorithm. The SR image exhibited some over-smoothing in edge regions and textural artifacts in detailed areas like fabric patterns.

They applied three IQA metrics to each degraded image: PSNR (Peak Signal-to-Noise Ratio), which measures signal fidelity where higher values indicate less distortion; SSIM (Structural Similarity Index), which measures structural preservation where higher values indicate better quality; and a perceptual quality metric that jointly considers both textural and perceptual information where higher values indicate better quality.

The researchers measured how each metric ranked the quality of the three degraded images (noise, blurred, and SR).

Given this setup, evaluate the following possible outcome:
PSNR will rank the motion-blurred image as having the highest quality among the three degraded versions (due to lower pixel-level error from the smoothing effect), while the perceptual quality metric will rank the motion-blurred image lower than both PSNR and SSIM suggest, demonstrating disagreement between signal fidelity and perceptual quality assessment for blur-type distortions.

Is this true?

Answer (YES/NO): NO